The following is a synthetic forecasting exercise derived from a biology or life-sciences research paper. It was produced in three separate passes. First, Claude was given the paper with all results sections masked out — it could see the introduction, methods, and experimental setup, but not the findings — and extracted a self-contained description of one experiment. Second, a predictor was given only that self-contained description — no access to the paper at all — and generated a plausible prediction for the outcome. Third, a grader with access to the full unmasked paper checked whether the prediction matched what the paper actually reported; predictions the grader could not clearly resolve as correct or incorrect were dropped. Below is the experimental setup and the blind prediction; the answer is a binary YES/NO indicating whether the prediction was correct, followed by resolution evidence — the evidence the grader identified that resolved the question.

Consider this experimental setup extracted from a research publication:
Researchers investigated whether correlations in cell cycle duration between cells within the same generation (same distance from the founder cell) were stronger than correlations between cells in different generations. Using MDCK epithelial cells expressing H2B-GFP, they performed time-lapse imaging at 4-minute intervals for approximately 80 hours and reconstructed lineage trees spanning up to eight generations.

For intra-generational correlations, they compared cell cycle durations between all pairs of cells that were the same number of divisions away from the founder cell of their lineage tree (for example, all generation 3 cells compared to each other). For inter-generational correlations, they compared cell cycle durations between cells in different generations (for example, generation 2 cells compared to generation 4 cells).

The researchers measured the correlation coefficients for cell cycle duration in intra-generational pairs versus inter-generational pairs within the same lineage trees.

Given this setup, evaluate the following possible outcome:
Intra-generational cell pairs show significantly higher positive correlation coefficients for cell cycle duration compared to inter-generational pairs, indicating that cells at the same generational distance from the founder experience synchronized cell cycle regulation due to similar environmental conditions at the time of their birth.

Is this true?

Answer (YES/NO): YES